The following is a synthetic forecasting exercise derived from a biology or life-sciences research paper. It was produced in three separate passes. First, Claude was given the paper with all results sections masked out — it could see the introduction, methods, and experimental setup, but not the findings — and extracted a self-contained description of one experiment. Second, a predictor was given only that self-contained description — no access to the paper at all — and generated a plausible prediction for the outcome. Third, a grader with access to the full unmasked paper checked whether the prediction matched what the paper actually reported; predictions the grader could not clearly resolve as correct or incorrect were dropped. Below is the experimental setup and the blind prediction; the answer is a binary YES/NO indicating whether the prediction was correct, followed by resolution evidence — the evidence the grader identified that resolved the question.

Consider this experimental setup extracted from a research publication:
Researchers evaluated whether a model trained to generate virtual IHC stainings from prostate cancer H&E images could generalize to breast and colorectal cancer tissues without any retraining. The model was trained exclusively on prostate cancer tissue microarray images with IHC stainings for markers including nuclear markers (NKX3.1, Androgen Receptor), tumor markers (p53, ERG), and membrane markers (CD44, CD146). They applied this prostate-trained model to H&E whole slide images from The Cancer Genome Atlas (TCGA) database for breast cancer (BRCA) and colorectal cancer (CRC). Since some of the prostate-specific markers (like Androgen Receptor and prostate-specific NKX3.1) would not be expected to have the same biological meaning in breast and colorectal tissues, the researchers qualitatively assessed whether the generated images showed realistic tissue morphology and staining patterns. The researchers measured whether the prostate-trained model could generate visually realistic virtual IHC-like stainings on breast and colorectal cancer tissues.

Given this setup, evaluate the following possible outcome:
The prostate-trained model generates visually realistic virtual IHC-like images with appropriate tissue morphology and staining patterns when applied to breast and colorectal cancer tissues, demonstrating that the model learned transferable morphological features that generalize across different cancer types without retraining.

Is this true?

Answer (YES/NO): YES